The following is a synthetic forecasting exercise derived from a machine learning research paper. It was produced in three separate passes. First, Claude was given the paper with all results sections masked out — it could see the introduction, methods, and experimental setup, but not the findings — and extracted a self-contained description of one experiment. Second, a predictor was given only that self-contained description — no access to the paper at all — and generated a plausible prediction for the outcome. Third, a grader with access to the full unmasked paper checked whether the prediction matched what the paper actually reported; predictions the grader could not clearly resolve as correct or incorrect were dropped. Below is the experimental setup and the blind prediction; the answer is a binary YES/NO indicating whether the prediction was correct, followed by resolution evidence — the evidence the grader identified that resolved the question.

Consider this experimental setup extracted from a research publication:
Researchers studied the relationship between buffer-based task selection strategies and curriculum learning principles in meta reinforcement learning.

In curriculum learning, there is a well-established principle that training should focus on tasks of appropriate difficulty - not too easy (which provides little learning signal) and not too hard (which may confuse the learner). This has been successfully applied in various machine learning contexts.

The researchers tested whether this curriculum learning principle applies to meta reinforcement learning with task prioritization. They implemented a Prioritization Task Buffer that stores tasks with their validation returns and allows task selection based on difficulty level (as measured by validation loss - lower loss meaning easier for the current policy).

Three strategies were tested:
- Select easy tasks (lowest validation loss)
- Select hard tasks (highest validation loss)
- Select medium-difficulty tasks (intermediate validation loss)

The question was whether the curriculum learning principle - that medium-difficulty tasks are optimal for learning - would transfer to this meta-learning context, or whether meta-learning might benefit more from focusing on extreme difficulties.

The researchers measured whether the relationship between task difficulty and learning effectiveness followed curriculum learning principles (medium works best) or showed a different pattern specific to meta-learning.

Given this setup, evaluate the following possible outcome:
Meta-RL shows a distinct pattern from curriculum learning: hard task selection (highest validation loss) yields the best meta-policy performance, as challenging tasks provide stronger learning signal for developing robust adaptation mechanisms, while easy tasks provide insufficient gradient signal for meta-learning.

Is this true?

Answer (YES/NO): NO